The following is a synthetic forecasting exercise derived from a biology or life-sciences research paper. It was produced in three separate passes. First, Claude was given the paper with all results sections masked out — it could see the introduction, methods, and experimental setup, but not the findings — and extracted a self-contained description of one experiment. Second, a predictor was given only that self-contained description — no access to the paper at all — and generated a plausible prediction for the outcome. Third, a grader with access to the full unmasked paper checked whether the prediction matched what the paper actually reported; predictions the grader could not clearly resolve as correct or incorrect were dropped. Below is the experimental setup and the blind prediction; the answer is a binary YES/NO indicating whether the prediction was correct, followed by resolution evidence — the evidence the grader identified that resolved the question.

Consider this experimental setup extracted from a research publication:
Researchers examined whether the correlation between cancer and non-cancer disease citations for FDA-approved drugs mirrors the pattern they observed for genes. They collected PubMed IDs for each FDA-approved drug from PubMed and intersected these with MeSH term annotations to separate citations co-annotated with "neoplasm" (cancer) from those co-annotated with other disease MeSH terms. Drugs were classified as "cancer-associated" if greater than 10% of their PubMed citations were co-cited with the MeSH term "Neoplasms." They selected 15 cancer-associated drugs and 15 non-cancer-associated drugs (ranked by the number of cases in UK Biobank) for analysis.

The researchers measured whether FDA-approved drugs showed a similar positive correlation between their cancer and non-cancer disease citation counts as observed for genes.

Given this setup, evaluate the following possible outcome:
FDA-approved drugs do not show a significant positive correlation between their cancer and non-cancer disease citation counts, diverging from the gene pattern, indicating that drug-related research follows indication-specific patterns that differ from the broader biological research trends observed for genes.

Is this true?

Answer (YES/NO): NO